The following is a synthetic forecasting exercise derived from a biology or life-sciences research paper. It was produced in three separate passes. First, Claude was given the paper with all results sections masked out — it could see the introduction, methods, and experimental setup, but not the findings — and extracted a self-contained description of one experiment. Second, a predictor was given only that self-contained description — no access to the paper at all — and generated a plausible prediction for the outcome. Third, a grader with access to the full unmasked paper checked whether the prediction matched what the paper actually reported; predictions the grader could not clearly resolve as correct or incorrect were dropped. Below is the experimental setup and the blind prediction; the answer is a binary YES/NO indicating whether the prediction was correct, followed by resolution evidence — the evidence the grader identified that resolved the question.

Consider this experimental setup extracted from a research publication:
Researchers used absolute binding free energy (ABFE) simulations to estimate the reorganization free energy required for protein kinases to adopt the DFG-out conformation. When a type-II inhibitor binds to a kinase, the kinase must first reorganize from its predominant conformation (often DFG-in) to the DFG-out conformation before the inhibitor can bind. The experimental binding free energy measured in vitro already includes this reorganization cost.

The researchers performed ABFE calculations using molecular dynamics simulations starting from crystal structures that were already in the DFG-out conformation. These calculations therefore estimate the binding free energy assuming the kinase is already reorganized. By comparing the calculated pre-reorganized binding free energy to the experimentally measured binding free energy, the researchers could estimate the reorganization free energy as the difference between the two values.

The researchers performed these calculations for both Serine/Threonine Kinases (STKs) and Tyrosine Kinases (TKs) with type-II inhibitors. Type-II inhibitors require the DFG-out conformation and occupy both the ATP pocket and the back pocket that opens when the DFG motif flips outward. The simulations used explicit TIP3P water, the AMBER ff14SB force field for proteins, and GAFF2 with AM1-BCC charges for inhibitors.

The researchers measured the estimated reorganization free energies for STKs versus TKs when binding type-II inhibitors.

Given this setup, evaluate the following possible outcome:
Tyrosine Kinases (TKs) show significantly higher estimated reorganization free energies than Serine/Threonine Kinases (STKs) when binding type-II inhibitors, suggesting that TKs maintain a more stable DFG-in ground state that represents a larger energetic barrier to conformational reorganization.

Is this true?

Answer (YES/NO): NO